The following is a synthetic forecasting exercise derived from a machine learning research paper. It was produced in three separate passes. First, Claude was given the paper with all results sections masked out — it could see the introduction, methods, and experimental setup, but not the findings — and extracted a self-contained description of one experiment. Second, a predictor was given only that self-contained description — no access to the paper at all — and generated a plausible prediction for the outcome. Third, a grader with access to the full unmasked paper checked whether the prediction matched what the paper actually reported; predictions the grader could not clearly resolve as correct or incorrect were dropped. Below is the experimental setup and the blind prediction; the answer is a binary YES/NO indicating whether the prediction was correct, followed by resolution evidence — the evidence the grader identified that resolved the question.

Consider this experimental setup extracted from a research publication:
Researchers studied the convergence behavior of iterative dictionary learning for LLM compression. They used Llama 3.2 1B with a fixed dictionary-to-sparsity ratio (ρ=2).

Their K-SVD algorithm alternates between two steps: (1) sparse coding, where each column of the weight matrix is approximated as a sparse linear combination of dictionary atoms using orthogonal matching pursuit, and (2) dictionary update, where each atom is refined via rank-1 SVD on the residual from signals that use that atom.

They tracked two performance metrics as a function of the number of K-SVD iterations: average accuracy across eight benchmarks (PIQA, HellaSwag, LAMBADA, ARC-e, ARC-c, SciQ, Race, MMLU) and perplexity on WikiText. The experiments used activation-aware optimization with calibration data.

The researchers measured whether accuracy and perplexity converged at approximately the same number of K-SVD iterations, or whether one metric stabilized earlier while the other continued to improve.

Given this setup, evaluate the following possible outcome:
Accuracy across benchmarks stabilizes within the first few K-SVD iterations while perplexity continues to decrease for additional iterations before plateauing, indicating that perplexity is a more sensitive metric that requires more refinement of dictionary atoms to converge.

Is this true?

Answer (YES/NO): NO